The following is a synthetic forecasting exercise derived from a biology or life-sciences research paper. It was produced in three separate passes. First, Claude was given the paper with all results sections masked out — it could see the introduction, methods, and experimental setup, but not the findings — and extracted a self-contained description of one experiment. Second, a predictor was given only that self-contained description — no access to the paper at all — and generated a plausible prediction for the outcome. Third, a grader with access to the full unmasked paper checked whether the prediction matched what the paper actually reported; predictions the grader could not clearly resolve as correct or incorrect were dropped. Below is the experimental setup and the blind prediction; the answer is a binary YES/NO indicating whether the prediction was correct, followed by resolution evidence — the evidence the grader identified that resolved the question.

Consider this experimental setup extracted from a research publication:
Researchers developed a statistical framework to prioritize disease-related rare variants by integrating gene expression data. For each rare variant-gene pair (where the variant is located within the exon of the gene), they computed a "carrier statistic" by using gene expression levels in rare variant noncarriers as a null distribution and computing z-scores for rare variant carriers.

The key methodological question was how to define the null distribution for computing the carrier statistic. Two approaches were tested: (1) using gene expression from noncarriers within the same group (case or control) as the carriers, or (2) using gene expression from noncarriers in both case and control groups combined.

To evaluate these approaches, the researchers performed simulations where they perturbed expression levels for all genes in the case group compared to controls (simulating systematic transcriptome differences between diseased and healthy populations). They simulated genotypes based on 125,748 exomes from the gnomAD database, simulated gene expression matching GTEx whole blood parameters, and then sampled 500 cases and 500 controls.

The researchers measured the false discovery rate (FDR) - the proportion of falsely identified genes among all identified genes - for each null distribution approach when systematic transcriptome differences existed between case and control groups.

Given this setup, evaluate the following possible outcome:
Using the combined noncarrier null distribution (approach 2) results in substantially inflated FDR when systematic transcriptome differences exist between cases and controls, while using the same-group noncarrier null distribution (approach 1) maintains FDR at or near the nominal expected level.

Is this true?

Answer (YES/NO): YES